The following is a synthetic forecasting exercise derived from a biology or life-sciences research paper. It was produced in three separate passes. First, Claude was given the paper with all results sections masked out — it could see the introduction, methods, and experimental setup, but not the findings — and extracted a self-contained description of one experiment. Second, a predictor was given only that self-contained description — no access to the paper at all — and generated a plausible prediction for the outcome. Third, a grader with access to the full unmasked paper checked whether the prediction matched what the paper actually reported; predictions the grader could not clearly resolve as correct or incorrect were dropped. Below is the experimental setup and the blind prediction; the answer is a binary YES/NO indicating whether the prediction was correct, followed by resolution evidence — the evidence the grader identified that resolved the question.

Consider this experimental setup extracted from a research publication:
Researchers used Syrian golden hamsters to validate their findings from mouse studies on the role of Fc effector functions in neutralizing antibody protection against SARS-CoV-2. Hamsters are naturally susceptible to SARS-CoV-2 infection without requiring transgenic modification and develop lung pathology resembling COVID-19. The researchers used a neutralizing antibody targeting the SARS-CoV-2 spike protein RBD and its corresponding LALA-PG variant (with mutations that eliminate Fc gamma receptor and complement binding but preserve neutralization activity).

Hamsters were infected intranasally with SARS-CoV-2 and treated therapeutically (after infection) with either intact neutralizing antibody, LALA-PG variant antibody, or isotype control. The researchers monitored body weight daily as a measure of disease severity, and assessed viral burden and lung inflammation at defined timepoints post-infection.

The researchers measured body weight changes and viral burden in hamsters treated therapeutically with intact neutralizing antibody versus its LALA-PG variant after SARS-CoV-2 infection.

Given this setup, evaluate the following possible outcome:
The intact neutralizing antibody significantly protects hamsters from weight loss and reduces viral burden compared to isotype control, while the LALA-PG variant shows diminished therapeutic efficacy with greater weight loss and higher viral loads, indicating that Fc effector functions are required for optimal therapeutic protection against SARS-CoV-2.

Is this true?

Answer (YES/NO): YES